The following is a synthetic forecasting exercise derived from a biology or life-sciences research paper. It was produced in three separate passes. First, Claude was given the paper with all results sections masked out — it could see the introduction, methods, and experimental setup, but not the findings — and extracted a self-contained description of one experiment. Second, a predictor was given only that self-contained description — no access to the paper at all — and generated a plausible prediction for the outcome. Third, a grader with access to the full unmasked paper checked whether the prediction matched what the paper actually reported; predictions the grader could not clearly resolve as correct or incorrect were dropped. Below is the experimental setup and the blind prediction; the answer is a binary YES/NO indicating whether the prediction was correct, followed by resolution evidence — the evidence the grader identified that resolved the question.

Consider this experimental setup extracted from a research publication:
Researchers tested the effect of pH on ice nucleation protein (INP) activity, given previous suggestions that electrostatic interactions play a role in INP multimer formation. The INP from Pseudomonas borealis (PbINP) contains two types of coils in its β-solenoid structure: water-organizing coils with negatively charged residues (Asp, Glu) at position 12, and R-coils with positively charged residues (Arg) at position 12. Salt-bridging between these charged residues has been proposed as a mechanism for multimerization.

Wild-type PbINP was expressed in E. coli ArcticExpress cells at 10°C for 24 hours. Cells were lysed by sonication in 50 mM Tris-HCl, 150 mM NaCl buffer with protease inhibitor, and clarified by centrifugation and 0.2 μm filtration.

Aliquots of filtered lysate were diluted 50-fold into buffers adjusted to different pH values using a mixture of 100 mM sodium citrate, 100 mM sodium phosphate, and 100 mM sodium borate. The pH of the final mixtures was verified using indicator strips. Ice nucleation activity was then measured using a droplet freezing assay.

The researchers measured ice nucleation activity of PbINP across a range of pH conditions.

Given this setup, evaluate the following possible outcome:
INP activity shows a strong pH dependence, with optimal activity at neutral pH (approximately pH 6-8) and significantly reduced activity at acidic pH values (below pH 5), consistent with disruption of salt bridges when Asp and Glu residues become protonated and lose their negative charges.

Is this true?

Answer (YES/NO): NO